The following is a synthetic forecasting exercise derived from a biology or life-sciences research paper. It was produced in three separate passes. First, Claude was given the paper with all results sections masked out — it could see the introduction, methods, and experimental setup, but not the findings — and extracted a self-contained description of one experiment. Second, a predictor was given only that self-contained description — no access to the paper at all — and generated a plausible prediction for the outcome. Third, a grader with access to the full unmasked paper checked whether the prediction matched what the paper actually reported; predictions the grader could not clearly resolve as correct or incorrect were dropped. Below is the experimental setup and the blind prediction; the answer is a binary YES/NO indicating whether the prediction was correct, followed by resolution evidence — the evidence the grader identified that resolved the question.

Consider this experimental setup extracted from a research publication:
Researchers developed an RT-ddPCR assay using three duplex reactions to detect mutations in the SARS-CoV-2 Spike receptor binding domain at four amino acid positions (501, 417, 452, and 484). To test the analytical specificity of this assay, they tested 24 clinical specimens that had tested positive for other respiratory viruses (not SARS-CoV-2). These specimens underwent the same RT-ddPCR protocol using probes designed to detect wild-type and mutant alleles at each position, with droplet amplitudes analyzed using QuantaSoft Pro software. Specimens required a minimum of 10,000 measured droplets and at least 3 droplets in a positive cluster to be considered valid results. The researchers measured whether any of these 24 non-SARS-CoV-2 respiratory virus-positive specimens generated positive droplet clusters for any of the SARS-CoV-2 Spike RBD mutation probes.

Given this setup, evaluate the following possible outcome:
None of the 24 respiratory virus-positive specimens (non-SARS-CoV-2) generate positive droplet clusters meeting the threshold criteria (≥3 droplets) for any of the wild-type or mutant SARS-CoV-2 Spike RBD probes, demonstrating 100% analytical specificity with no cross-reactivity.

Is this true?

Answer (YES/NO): YES